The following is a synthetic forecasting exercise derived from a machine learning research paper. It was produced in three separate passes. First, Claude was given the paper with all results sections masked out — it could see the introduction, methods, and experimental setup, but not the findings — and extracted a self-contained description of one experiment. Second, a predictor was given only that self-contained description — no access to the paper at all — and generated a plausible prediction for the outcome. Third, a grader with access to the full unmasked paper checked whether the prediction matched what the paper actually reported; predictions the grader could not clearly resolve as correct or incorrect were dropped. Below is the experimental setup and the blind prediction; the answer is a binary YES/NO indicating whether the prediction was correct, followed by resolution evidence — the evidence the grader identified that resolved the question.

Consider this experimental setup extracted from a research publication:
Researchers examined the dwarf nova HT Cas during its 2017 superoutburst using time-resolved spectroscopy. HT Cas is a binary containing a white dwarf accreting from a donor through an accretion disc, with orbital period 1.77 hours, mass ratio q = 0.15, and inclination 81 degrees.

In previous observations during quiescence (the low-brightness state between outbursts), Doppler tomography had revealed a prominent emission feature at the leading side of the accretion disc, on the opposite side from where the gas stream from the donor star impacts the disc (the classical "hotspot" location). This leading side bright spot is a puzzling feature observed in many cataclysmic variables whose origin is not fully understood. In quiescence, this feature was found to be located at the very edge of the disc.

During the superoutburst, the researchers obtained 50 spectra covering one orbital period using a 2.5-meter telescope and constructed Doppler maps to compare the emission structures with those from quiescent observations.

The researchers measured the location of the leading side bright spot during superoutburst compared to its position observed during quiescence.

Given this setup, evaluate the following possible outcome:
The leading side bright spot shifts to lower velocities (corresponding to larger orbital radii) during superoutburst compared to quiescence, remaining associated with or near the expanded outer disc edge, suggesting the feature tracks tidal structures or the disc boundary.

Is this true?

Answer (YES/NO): NO